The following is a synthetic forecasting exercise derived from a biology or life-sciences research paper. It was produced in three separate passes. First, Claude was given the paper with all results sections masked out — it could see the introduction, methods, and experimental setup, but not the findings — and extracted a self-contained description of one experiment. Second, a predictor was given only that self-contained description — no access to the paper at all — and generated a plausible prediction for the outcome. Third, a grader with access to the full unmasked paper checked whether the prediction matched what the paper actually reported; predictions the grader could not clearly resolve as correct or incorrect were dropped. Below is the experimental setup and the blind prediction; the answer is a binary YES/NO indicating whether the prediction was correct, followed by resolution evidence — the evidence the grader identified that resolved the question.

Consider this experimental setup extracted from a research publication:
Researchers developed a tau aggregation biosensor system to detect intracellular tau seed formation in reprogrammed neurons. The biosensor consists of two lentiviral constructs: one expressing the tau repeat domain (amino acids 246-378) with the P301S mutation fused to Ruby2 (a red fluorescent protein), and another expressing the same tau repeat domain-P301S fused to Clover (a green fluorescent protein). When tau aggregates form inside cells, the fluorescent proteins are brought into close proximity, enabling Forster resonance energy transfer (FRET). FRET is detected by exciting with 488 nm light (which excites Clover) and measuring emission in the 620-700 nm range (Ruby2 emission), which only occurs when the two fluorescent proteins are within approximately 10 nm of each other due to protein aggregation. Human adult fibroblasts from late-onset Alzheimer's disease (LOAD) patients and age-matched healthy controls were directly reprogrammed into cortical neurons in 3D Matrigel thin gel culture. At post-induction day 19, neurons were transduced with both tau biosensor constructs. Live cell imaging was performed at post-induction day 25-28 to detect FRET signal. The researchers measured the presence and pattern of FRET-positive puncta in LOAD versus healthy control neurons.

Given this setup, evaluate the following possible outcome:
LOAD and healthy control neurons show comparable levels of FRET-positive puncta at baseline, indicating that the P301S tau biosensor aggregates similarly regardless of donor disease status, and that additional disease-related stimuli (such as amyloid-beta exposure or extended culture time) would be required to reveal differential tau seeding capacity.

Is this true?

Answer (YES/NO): NO